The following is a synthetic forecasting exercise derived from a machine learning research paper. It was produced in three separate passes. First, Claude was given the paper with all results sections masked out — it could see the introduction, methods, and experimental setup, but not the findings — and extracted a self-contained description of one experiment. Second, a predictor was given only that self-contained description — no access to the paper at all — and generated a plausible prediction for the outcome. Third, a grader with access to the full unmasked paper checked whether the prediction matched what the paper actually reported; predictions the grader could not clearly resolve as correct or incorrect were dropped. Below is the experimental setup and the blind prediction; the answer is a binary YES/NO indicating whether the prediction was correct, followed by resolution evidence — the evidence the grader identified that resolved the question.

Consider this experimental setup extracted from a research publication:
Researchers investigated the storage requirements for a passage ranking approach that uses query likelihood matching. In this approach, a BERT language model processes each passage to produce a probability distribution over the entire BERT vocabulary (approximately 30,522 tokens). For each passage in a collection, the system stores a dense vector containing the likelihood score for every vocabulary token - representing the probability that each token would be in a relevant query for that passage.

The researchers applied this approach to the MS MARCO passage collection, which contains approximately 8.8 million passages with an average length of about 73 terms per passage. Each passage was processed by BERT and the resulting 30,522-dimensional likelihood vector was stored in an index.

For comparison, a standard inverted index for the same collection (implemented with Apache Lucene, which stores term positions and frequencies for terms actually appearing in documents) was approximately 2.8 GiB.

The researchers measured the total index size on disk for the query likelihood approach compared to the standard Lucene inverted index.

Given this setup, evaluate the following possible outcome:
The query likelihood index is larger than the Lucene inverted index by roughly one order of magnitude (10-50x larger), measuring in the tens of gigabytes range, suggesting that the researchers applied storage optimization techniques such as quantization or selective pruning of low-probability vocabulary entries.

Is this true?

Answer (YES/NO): NO